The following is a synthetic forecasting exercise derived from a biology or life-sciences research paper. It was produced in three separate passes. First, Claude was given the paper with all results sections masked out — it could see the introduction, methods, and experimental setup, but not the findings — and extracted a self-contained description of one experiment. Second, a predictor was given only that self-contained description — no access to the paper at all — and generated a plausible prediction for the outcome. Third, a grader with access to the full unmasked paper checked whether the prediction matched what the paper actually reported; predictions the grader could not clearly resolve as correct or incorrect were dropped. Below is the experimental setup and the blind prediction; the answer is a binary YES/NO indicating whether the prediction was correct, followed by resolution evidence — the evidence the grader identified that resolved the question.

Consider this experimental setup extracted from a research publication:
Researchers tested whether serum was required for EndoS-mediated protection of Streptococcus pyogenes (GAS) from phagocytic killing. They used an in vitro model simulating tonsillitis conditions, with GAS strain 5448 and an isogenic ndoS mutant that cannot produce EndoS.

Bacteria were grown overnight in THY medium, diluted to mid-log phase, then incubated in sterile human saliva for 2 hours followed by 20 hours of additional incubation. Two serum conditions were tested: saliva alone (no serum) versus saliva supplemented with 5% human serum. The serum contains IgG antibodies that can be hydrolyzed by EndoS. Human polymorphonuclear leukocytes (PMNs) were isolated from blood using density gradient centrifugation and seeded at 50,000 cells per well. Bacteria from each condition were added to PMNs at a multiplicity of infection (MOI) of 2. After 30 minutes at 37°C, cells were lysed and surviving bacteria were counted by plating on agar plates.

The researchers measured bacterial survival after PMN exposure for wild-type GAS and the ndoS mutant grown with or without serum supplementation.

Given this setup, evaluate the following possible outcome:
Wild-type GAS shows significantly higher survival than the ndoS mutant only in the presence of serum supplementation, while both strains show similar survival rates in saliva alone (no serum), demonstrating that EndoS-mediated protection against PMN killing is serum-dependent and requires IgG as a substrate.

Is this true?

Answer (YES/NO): YES